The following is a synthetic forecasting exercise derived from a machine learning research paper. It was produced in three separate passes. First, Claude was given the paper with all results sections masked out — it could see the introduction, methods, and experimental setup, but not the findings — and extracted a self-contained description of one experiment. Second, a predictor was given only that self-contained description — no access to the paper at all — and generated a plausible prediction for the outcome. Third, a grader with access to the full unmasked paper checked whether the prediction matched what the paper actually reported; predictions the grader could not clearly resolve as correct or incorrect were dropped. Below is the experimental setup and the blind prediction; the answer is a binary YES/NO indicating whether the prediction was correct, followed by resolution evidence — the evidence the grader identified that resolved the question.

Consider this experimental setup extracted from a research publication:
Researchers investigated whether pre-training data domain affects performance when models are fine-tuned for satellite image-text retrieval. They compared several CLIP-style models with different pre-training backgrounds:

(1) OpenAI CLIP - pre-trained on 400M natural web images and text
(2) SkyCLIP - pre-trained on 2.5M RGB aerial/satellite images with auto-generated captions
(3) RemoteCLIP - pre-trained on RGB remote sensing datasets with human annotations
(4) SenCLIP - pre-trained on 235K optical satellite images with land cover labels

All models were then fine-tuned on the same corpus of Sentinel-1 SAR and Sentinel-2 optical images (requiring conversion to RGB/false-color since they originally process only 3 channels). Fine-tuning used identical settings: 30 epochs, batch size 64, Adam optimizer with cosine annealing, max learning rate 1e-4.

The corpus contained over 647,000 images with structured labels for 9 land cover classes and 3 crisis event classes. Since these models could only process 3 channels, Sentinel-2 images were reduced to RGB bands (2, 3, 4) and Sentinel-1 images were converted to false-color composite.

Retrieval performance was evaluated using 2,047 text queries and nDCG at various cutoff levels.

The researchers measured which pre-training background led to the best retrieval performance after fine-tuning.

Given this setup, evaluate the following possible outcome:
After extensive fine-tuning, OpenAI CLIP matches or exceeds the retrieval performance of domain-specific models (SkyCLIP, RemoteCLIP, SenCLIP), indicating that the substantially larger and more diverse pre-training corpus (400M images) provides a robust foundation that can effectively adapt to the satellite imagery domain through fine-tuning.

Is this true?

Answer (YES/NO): NO